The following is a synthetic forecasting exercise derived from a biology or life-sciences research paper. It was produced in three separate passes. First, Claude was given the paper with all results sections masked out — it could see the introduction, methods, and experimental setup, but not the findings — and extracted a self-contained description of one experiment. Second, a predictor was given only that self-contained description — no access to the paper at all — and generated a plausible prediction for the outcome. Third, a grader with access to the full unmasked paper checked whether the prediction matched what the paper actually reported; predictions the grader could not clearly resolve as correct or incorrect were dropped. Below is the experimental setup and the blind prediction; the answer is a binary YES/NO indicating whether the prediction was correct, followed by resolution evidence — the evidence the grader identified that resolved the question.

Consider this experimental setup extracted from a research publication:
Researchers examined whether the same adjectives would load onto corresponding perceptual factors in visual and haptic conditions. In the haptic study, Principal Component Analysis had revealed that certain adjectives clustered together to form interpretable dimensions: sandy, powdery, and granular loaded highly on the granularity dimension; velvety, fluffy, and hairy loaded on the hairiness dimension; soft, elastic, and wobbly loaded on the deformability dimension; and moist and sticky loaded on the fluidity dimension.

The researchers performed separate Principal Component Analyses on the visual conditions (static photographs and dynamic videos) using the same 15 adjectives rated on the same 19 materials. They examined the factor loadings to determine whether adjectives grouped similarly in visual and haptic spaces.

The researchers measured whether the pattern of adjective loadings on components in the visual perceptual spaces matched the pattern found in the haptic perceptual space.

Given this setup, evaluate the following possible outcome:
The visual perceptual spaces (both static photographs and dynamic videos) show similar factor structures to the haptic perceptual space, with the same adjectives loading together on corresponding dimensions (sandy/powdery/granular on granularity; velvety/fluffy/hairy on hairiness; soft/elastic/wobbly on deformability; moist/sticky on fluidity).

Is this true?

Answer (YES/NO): NO